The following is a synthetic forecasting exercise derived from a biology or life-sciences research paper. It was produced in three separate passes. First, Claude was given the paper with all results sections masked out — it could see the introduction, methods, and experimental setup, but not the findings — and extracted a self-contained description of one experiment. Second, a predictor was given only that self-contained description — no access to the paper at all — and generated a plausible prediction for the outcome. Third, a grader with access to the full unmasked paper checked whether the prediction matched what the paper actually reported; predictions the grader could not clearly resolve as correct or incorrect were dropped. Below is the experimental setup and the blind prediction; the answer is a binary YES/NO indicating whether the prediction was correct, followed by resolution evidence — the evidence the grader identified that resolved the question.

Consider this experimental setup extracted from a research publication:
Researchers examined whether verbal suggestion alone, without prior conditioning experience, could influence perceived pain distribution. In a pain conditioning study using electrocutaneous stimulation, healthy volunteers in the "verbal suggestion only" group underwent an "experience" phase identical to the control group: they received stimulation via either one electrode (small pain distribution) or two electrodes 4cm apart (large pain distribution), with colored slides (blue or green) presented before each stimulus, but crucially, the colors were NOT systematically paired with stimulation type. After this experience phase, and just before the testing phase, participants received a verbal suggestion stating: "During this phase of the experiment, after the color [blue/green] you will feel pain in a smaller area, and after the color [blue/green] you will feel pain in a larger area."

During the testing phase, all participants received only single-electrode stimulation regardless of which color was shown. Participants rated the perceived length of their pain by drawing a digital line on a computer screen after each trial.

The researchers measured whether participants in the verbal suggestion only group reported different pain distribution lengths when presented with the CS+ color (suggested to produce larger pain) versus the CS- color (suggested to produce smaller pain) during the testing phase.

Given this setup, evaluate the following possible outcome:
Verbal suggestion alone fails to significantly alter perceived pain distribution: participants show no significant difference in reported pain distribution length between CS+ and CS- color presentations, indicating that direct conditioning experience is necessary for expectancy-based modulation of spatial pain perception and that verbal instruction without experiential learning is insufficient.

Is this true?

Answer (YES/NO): NO